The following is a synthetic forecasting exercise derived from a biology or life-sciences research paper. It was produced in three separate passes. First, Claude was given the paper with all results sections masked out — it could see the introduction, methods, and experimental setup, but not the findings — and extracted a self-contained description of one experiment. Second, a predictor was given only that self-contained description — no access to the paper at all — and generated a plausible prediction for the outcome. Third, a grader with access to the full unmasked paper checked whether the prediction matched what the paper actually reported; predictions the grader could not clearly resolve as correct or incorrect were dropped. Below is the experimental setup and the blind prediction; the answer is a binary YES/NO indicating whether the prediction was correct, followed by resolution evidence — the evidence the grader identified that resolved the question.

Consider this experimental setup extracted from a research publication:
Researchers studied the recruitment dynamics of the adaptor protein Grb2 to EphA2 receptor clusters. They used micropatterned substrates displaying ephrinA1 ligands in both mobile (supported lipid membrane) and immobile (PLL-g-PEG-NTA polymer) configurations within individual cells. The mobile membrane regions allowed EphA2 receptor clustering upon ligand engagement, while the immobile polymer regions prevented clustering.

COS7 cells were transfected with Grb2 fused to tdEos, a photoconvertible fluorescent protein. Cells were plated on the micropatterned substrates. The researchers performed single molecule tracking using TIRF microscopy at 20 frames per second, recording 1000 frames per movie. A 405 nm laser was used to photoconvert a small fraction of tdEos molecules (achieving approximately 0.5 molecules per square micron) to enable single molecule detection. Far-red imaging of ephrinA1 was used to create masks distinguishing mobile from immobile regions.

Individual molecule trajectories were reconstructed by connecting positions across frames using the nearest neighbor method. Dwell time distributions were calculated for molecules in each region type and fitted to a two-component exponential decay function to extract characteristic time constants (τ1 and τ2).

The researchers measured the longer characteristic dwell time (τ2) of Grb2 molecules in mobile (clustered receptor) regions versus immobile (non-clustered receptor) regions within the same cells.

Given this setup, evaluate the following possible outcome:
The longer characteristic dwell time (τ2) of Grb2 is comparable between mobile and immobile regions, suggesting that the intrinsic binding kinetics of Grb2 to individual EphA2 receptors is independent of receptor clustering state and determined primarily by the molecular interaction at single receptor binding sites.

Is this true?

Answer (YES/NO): NO